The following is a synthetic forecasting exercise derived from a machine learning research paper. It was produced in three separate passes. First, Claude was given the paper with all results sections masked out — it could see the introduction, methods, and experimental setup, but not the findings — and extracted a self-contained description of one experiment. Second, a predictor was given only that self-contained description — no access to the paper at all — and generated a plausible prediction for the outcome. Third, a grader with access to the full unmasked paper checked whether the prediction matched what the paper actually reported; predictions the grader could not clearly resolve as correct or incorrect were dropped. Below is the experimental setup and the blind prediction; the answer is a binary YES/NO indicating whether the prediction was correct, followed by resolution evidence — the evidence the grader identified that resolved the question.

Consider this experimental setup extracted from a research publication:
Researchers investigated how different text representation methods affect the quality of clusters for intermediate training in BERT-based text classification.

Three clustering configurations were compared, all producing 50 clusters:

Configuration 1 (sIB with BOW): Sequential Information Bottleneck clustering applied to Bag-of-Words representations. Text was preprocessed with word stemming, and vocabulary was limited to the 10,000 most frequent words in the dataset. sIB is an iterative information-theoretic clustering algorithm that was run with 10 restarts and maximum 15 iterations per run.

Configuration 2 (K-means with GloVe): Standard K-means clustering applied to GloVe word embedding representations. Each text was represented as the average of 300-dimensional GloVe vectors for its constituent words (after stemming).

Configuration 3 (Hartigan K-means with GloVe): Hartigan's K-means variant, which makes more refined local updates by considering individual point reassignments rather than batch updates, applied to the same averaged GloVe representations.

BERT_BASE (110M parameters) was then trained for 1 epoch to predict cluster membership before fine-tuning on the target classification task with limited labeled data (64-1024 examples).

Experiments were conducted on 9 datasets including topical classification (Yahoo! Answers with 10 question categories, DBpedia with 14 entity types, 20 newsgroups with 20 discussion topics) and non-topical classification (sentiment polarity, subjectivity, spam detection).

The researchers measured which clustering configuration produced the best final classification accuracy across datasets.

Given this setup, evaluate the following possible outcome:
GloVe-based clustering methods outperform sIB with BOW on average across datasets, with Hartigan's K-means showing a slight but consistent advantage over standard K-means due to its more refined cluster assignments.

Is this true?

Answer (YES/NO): NO